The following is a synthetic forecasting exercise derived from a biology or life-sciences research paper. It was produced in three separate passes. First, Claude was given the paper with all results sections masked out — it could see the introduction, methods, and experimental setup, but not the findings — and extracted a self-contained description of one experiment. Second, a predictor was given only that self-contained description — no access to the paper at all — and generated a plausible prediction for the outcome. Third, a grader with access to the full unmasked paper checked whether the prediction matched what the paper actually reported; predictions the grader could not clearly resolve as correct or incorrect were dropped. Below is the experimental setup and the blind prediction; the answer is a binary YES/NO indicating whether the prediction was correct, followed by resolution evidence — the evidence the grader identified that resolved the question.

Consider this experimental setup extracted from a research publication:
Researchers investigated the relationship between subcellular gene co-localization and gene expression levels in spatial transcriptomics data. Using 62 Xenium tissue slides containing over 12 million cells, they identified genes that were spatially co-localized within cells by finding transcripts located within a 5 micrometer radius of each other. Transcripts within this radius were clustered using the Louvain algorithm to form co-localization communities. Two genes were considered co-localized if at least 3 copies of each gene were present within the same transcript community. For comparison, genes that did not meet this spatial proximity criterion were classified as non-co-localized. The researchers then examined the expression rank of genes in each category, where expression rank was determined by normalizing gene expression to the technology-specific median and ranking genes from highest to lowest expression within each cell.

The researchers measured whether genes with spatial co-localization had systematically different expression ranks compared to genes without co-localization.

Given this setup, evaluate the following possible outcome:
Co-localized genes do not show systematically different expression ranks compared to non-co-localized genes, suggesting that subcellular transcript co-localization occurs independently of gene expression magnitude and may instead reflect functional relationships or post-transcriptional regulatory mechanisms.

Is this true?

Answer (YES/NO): NO